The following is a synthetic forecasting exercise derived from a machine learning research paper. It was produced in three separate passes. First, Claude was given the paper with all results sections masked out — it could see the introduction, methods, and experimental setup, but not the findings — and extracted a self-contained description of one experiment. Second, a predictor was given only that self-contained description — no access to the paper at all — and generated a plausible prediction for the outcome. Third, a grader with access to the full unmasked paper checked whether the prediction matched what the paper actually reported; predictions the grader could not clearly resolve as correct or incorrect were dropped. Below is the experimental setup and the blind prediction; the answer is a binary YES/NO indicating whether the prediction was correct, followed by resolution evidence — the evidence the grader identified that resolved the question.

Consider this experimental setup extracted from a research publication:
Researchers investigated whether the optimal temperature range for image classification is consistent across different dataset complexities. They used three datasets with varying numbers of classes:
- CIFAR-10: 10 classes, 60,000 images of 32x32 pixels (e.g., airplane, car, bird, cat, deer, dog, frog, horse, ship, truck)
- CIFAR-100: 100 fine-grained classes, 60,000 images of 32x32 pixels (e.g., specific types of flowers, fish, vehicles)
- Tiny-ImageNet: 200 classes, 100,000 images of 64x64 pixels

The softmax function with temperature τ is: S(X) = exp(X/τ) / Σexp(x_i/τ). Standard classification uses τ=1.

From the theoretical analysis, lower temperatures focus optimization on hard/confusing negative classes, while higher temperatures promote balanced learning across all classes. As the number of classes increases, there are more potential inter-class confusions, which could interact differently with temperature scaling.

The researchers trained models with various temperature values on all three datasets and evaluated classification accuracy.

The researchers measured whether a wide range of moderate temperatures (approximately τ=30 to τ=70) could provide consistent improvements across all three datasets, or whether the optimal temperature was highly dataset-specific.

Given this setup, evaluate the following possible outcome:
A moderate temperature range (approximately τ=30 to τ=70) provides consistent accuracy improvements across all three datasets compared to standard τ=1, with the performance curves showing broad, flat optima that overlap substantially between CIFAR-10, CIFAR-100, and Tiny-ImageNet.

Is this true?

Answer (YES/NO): NO